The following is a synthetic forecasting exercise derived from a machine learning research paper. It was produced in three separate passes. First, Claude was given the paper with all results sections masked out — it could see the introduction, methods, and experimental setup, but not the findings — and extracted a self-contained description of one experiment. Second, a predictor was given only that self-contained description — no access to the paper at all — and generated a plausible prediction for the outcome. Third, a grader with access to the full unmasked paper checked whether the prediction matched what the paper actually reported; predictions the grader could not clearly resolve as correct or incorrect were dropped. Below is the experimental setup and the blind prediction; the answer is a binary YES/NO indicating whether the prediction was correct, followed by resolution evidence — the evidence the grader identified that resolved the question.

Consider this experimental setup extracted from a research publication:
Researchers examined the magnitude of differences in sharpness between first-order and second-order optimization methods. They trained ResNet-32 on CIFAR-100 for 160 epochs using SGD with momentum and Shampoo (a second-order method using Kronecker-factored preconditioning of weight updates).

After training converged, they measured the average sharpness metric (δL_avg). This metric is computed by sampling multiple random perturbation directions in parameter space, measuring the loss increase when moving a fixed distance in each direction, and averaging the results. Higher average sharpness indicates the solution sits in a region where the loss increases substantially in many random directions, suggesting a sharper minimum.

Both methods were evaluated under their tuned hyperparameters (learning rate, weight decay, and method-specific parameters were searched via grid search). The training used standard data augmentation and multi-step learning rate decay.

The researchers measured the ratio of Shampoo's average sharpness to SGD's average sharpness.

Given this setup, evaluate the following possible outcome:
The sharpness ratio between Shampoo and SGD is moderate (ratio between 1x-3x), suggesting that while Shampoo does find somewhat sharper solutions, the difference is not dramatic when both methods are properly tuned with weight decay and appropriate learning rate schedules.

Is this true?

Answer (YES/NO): NO